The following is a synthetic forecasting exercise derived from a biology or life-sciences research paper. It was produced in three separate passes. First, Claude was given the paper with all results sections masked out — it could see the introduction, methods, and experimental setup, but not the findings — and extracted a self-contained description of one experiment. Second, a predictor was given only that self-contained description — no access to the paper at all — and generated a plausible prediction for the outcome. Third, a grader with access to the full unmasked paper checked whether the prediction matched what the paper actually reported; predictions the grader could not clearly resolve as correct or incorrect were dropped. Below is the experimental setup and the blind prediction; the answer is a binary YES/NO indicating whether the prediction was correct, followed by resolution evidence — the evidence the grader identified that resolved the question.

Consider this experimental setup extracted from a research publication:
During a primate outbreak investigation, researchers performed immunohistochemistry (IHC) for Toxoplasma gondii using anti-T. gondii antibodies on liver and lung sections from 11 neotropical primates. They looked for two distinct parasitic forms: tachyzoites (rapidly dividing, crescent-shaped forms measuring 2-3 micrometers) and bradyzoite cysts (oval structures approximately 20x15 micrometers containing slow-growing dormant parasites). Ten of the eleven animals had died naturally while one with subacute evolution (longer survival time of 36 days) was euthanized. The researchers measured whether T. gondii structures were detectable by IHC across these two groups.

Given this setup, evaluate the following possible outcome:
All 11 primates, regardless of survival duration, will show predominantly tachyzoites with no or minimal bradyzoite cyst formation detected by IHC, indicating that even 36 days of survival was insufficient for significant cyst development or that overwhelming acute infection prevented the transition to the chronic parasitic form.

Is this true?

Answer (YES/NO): NO